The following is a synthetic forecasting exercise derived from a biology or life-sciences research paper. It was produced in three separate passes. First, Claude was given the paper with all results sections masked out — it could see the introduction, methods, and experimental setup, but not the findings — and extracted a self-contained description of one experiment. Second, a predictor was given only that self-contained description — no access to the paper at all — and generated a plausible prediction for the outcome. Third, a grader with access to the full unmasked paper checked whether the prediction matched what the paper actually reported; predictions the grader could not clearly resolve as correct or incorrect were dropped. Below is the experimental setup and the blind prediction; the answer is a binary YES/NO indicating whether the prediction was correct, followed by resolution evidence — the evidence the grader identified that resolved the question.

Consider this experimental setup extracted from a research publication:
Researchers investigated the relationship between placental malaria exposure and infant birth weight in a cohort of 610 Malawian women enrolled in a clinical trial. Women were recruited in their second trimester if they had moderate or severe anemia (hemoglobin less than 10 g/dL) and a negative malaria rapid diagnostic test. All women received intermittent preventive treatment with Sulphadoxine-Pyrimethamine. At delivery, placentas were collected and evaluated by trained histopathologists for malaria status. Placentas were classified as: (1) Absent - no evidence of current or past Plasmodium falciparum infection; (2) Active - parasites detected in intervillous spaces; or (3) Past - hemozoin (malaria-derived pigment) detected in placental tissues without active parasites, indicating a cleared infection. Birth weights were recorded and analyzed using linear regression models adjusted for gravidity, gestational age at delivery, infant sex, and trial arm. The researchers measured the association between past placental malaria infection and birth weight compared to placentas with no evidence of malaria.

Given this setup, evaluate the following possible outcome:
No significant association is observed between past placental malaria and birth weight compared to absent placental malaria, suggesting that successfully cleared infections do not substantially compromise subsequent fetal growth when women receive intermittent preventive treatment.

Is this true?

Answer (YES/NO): NO